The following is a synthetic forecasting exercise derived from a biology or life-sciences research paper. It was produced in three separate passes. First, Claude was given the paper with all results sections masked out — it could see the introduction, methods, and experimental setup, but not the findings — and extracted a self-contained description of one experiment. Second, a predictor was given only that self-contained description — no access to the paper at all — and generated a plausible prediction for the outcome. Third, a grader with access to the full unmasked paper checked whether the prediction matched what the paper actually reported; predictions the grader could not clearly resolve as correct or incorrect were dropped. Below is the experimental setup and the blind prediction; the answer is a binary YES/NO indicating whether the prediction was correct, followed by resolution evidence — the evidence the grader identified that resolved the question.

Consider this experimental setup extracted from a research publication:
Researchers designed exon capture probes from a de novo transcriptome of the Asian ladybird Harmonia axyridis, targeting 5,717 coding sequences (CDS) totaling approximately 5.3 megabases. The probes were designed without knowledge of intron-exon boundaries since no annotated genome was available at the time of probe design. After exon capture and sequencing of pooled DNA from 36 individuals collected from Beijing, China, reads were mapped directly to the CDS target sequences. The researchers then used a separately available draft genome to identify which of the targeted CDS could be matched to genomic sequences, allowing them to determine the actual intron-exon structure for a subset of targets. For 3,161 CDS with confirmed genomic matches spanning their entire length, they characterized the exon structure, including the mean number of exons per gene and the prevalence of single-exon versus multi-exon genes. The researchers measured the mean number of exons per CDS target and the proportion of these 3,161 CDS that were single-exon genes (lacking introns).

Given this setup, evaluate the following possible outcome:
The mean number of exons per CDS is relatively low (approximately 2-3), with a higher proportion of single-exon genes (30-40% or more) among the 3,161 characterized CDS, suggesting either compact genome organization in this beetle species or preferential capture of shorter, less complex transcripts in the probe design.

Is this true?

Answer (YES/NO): NO